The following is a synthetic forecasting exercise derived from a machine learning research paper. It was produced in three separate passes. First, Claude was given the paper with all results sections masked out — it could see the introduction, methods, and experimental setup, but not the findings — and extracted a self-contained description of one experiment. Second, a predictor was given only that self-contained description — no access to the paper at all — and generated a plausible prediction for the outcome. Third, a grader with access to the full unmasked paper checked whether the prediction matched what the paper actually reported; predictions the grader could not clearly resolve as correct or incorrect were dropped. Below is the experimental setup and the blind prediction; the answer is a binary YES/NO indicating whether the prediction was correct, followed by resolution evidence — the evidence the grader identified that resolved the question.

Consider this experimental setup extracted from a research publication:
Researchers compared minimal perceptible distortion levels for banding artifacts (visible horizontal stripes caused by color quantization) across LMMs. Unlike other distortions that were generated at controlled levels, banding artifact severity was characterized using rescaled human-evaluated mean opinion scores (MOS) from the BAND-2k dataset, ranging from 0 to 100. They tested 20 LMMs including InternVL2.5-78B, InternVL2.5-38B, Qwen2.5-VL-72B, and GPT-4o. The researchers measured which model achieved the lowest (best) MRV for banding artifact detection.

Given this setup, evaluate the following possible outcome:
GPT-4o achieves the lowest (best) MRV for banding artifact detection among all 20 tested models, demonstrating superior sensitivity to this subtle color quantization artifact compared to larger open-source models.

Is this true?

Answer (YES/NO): NO